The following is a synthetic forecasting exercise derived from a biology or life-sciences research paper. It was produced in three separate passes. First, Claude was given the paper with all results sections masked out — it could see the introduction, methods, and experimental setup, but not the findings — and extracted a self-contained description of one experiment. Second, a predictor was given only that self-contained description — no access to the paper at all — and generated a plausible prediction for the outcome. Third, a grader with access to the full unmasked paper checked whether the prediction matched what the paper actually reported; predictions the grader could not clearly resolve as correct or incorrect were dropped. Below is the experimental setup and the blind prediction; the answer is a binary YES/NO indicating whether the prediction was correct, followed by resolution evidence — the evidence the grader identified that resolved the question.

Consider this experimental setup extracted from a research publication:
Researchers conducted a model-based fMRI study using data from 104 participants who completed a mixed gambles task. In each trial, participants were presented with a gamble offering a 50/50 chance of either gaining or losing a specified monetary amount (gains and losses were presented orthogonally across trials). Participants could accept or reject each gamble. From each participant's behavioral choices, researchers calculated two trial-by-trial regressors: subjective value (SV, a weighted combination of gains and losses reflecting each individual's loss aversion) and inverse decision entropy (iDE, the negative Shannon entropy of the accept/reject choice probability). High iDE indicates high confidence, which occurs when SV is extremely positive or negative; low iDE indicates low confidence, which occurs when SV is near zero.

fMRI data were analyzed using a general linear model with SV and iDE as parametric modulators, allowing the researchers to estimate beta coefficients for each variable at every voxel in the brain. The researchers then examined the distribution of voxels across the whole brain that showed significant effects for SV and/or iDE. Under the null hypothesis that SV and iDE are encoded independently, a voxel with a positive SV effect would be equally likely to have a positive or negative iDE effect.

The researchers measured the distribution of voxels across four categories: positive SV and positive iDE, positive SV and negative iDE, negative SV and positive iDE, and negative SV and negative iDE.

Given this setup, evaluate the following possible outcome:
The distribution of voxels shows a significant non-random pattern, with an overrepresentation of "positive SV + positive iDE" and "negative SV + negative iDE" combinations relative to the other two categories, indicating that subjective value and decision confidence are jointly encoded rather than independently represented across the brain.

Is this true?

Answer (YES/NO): YES